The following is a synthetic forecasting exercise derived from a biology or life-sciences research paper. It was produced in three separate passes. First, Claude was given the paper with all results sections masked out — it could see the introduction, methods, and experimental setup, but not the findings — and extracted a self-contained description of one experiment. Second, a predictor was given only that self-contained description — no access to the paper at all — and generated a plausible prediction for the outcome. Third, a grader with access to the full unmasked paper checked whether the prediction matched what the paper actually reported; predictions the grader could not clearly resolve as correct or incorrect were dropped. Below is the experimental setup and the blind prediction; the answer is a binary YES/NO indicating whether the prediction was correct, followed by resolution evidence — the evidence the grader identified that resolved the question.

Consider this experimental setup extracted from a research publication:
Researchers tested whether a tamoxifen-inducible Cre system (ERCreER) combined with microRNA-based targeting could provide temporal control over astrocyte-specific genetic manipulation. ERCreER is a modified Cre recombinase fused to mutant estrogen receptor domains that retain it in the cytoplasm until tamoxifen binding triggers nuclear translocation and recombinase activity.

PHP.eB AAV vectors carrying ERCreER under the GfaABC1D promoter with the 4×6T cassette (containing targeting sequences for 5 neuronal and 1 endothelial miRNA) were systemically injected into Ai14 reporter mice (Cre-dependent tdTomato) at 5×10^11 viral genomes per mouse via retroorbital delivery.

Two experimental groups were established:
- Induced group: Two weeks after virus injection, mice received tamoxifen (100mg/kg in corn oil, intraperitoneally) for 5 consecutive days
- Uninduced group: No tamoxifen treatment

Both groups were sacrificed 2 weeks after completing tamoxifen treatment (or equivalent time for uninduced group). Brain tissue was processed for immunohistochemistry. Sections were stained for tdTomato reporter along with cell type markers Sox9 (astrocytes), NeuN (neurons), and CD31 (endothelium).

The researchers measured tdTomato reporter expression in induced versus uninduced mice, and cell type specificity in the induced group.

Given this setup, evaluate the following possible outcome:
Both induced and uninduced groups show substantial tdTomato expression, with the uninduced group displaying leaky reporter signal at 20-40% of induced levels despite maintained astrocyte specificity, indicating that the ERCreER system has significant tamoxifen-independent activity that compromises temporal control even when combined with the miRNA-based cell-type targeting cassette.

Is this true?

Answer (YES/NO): NO